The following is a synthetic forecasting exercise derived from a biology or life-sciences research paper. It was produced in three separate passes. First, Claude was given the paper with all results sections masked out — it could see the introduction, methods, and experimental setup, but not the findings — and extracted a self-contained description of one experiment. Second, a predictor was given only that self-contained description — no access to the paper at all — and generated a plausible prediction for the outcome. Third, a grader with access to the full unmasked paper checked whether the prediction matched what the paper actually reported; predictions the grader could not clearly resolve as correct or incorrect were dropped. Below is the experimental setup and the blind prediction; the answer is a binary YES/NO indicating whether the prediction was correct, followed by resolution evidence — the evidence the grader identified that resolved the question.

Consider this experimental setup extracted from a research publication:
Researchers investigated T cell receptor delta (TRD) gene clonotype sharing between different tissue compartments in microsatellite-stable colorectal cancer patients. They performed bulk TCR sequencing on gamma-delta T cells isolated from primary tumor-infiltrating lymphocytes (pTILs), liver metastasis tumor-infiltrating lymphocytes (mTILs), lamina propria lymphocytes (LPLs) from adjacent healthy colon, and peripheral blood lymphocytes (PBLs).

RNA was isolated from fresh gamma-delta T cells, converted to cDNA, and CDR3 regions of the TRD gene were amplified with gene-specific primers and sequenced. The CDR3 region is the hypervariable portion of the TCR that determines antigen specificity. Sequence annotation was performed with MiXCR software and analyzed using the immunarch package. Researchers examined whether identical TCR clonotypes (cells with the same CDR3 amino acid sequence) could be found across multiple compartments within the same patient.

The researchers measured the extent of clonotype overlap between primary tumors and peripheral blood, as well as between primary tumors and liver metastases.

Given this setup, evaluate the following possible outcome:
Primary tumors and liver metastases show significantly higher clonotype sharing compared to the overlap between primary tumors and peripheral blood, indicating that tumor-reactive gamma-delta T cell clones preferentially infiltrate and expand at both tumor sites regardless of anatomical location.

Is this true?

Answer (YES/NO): NO